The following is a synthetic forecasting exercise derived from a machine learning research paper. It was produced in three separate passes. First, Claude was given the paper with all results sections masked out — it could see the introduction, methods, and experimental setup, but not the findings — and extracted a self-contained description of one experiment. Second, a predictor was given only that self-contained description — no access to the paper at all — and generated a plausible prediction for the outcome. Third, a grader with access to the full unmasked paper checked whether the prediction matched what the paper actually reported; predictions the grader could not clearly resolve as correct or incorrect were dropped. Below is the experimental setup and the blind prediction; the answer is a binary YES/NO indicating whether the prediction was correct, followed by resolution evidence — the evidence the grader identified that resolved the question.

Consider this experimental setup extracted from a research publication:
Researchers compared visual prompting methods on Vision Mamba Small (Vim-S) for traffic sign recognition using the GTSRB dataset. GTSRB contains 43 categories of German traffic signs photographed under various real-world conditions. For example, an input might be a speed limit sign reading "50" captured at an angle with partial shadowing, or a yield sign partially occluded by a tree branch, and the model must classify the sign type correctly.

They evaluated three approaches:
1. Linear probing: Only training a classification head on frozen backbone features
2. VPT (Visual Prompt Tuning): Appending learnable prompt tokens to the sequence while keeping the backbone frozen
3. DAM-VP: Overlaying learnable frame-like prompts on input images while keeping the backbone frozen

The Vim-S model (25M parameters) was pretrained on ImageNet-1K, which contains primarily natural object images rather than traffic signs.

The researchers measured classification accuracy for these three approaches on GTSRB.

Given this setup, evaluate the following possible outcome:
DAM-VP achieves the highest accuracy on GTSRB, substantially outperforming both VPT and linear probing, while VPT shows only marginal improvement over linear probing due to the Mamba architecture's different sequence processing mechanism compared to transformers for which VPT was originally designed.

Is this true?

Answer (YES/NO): NO